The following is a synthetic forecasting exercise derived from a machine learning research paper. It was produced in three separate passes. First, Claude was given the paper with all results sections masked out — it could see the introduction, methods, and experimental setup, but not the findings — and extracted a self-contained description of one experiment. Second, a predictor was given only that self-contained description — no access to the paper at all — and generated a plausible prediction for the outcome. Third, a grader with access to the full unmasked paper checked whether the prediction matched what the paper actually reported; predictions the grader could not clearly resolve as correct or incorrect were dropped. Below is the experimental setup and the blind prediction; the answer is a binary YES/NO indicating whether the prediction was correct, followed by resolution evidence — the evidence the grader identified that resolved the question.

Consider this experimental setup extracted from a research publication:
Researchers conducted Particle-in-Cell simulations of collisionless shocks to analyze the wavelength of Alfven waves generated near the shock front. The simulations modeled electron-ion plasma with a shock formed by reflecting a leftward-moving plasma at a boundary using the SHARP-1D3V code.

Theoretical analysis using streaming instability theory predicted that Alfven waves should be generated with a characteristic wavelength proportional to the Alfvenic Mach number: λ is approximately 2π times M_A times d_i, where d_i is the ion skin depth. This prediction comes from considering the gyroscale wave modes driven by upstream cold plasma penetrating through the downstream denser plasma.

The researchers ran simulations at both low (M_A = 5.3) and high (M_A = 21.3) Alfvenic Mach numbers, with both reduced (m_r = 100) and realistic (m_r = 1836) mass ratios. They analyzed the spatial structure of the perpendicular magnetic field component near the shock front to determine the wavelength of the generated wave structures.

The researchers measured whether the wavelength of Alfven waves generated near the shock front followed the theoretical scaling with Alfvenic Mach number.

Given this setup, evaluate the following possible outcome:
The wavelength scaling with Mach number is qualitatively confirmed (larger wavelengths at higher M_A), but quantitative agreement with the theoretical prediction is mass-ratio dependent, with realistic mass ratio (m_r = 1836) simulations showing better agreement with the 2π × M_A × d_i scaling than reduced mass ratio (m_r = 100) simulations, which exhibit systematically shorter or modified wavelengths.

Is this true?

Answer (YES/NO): NO